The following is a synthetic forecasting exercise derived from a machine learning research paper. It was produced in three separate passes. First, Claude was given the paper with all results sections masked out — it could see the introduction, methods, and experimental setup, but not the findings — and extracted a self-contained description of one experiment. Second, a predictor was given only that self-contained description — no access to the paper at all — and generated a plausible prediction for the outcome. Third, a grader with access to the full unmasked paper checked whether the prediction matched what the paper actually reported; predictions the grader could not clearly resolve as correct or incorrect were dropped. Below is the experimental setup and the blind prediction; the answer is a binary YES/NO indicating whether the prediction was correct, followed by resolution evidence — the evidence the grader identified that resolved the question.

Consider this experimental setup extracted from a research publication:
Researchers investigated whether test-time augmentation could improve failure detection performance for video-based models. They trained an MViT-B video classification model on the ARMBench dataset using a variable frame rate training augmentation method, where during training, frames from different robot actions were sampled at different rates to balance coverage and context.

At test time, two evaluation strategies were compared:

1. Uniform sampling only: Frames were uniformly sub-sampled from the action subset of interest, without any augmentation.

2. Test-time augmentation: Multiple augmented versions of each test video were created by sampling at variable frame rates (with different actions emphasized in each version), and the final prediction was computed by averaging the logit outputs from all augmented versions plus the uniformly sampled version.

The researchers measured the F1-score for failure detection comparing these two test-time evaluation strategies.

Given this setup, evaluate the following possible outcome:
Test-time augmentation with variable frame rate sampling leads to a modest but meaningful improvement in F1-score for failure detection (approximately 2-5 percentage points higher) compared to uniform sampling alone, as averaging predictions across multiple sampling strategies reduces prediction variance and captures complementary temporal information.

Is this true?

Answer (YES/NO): NO